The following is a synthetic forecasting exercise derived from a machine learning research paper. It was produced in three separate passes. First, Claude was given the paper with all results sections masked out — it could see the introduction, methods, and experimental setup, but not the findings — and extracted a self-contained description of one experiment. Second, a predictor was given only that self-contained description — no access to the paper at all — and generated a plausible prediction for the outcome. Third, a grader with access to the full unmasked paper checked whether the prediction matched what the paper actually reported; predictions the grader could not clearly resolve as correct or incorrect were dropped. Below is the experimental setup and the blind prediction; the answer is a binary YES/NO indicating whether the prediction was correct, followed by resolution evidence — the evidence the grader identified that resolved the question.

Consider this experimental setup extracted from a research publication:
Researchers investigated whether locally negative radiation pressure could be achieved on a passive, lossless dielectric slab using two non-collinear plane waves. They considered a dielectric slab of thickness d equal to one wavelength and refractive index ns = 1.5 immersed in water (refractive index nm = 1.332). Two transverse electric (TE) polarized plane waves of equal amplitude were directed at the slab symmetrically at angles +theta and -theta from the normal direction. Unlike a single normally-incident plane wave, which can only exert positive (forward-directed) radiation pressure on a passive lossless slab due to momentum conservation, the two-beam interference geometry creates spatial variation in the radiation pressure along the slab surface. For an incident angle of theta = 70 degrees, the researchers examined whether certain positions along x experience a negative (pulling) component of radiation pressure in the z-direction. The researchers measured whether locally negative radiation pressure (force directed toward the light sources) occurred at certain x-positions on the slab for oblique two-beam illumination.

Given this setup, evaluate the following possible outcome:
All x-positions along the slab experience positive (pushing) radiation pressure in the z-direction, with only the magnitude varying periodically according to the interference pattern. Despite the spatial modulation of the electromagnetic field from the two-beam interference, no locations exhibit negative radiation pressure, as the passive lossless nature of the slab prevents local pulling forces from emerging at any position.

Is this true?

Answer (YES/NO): NO